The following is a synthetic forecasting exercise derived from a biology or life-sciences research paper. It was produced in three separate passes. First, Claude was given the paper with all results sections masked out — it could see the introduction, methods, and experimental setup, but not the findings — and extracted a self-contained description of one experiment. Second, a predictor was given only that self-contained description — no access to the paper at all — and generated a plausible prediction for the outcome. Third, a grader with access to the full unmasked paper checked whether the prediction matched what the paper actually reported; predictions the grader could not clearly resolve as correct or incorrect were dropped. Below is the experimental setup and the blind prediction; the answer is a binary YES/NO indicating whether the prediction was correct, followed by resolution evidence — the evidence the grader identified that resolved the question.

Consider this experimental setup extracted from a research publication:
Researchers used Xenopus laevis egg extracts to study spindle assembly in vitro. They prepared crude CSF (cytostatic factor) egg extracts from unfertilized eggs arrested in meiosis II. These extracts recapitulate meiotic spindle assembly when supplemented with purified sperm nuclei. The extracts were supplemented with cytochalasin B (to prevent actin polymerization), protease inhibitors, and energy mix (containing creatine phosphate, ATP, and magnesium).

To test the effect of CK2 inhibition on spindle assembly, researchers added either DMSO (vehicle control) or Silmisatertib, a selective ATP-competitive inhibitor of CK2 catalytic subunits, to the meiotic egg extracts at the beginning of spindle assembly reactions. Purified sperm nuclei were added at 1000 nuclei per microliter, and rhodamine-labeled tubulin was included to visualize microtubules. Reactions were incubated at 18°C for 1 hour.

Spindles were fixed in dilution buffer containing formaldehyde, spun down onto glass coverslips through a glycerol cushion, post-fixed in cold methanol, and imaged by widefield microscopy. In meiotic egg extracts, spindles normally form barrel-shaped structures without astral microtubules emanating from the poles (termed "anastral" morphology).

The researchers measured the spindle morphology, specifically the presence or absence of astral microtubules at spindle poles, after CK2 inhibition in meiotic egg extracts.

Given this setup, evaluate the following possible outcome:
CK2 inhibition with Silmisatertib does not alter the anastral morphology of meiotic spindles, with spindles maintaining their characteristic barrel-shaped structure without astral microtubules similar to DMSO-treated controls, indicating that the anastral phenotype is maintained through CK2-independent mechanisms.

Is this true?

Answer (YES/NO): NO